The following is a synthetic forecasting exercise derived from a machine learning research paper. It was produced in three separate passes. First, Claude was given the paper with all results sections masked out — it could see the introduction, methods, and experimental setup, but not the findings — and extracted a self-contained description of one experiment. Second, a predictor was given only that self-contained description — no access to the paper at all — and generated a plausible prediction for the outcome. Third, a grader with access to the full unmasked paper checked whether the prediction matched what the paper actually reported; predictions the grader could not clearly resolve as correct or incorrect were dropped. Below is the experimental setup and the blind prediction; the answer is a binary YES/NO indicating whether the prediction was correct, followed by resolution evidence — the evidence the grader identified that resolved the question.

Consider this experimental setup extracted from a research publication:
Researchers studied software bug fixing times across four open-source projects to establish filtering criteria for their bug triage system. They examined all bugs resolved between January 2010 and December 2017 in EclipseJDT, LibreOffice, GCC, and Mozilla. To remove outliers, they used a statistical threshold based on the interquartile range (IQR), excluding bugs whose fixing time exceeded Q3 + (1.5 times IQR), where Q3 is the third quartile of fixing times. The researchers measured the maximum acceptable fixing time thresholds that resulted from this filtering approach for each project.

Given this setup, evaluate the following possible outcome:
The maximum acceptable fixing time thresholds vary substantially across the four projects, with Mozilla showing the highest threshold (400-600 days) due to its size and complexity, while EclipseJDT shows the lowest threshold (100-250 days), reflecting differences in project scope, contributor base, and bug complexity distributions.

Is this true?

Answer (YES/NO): NO